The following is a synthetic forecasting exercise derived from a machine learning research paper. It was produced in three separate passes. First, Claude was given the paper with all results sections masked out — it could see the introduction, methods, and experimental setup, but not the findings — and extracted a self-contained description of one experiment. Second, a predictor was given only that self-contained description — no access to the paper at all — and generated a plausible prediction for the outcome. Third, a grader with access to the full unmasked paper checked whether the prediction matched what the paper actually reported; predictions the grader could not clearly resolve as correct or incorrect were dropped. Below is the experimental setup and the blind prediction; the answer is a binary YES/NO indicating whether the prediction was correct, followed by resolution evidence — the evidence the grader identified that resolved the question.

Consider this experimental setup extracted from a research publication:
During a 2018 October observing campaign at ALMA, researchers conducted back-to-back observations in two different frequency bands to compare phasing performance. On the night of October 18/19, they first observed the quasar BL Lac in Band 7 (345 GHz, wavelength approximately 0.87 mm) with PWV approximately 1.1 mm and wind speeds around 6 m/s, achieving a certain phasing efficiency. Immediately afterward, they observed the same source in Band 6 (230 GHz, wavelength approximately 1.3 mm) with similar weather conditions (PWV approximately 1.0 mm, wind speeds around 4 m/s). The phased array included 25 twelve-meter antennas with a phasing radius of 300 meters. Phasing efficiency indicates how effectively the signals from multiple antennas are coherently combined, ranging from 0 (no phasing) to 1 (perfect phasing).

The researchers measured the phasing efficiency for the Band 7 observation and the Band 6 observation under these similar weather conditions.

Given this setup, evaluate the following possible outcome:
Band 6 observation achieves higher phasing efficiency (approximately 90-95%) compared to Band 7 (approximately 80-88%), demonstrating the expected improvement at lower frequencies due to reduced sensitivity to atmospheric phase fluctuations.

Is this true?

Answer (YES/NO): NO